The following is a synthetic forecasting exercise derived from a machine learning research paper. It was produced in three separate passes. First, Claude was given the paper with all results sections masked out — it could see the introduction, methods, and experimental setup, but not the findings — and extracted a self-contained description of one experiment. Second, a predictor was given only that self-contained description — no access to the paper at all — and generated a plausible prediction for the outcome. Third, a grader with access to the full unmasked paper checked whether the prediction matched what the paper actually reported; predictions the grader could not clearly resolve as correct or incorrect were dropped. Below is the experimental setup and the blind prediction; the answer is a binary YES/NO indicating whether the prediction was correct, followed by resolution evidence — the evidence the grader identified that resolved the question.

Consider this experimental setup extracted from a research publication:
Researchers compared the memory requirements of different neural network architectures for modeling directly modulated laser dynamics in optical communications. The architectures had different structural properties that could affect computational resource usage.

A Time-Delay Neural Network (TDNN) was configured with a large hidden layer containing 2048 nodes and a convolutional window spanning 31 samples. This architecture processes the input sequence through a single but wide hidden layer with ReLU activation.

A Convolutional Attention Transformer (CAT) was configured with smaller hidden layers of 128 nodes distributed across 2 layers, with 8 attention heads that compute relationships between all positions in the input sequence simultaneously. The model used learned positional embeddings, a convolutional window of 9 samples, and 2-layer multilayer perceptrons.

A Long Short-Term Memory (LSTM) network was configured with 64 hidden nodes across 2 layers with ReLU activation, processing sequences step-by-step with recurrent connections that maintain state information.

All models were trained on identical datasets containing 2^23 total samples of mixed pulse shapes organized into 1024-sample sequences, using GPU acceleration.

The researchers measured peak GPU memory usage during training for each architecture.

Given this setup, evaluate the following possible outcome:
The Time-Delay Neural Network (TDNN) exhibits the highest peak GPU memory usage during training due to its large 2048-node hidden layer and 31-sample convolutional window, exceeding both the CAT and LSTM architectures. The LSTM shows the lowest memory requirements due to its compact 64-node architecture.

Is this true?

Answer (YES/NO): NO